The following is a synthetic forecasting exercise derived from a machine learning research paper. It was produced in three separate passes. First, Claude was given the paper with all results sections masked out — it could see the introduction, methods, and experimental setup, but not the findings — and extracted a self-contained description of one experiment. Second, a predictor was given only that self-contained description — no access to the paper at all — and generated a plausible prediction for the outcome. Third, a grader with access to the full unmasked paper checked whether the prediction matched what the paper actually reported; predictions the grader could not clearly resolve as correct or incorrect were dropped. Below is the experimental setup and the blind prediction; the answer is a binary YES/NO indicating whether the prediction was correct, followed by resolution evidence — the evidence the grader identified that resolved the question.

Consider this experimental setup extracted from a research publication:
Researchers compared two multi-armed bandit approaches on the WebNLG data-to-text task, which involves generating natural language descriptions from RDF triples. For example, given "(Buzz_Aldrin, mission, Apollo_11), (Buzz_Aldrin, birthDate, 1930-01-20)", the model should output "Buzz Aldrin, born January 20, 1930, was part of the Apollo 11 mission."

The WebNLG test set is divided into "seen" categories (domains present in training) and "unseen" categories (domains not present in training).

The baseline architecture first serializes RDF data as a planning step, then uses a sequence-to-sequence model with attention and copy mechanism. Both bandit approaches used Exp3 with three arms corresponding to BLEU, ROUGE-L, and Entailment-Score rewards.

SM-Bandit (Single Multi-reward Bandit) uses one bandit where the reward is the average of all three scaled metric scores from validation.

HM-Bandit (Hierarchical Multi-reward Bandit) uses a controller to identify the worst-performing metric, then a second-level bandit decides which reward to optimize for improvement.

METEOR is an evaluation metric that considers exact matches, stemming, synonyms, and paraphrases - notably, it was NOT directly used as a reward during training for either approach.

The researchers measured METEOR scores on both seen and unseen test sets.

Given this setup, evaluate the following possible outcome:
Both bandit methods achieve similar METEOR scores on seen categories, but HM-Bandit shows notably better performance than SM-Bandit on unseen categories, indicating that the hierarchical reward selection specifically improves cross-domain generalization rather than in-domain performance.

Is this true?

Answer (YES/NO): NO